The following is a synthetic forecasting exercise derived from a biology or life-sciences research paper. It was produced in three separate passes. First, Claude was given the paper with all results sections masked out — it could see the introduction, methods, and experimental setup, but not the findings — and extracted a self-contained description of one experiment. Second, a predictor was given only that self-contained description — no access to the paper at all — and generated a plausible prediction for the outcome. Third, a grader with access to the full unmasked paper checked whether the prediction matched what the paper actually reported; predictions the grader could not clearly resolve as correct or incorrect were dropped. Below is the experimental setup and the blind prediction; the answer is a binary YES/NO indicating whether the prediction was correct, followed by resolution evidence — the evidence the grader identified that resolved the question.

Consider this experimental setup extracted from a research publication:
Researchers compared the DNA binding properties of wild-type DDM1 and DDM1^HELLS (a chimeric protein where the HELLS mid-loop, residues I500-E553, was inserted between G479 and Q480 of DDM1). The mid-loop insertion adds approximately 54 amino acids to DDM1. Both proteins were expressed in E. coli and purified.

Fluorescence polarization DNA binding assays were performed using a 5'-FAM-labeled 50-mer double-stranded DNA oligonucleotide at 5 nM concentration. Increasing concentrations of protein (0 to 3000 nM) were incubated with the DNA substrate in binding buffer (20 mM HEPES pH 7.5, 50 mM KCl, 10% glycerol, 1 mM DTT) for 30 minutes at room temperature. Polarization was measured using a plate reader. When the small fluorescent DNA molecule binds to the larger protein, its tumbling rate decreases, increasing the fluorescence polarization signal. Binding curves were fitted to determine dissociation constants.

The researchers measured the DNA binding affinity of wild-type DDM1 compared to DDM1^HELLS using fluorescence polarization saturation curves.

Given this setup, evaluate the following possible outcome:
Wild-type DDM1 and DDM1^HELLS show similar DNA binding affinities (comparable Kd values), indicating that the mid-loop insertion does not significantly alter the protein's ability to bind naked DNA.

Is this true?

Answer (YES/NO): YES